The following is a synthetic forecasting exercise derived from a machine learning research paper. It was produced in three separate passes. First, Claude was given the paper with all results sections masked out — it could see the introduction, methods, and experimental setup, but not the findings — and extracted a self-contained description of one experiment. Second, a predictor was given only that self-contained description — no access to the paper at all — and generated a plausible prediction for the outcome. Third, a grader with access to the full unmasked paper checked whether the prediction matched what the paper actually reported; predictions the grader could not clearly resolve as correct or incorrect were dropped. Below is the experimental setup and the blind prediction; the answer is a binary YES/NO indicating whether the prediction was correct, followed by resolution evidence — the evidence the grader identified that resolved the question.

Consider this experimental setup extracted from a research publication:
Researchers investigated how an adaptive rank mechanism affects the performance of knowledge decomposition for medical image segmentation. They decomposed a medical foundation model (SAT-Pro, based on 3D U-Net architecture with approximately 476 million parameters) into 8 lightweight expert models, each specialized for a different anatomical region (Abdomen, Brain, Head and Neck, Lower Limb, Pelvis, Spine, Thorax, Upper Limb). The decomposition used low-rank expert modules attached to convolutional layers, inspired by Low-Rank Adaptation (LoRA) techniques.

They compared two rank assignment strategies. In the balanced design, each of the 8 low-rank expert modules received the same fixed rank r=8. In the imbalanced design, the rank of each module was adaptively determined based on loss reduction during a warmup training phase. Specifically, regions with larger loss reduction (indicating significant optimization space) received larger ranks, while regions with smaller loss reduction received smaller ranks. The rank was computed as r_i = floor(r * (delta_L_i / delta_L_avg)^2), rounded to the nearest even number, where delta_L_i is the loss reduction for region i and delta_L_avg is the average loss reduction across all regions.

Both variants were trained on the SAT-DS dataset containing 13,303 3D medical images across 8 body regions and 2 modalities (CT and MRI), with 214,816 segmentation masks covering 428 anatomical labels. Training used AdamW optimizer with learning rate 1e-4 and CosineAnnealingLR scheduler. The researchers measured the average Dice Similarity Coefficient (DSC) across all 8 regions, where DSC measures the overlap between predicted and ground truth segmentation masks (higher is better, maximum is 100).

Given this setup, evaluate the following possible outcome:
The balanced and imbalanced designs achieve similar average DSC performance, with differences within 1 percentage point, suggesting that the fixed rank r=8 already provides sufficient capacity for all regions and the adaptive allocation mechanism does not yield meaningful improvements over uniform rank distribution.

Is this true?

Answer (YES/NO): NO